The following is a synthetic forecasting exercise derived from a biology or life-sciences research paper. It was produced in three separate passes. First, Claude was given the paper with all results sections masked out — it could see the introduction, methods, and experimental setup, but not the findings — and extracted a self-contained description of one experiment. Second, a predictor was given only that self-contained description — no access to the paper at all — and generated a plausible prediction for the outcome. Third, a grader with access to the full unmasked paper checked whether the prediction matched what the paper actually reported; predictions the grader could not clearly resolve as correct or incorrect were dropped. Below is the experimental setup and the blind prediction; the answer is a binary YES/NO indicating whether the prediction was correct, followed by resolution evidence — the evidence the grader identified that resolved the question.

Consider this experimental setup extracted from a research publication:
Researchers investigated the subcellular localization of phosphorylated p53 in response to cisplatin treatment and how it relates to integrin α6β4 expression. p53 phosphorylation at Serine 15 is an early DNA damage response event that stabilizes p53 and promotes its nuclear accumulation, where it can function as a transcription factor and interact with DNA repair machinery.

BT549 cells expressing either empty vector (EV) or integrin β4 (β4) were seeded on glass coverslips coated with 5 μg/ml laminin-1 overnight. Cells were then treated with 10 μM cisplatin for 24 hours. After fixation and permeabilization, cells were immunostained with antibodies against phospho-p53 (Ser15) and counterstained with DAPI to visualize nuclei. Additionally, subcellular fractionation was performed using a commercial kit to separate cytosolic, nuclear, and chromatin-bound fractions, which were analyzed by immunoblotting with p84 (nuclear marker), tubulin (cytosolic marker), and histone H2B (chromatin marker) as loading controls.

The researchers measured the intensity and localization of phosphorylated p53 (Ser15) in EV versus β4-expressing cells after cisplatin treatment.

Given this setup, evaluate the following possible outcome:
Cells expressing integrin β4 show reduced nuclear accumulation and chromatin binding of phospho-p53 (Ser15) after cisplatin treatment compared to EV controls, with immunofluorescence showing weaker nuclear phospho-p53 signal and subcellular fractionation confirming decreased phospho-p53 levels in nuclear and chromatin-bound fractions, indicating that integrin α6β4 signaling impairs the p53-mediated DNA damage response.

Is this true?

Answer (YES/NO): NO